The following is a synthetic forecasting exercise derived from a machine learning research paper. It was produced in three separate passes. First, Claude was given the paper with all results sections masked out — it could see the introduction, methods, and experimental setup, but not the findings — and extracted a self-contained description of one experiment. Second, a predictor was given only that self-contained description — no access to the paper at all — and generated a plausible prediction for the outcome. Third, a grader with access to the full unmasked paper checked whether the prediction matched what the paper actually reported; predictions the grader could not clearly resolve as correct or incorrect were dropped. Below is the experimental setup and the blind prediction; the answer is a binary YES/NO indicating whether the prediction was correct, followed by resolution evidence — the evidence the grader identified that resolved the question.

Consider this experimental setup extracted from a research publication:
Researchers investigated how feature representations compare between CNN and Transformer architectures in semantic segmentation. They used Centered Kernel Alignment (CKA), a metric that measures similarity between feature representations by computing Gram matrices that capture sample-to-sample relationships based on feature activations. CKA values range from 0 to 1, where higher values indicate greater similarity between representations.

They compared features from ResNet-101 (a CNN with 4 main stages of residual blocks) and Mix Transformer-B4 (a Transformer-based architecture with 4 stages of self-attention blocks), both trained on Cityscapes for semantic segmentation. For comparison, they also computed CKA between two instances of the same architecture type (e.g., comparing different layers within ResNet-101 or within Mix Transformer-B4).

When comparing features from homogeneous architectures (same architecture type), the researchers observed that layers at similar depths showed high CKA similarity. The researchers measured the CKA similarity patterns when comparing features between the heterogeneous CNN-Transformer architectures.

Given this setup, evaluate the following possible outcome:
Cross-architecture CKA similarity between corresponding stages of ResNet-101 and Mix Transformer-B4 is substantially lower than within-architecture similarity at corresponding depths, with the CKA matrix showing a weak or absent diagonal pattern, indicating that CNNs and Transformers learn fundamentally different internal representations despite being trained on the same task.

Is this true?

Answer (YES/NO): YES